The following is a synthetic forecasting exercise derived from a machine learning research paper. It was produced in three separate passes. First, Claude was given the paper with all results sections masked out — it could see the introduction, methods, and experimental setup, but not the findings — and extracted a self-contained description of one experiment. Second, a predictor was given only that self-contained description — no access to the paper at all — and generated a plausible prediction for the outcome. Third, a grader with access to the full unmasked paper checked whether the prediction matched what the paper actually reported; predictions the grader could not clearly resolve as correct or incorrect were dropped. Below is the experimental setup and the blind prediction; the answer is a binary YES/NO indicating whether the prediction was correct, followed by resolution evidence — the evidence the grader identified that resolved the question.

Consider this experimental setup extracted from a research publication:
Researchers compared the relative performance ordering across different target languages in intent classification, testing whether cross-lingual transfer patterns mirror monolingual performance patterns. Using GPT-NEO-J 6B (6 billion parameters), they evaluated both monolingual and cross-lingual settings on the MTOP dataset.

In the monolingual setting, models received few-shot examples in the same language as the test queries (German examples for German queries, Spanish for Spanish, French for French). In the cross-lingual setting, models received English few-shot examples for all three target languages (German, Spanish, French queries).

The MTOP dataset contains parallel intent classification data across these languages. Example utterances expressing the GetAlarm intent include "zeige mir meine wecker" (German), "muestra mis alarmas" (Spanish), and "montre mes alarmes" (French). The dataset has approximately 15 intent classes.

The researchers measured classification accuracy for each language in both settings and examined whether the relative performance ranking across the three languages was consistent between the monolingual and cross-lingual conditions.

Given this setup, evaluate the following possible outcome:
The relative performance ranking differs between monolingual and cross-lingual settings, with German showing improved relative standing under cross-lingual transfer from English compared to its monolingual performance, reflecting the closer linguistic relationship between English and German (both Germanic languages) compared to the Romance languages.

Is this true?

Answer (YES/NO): YES